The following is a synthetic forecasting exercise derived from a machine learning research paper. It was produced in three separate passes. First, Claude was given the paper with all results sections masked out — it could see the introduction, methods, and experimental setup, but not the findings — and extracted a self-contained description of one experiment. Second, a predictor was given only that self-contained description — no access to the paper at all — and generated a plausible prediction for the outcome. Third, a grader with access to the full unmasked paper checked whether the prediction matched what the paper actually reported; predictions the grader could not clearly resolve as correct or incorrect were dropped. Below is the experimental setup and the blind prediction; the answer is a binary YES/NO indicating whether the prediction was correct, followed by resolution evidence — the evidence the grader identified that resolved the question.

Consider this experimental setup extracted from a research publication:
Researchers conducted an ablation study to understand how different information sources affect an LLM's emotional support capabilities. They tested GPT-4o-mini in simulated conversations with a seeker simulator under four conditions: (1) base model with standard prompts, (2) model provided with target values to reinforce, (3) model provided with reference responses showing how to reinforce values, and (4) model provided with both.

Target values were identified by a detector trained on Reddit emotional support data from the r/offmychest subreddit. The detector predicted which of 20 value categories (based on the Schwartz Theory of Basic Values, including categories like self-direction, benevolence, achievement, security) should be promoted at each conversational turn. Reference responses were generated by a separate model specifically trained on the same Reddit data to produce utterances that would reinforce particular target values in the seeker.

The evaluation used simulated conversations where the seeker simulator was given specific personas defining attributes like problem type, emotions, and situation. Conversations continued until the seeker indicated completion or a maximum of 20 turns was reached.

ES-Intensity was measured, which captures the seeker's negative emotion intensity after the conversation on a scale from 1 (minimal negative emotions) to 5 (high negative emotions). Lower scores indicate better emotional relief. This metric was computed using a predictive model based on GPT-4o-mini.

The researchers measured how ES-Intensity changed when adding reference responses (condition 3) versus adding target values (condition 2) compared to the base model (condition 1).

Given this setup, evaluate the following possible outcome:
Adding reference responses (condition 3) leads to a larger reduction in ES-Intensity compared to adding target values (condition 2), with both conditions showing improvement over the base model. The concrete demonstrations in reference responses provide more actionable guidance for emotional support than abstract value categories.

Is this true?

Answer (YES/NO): YES